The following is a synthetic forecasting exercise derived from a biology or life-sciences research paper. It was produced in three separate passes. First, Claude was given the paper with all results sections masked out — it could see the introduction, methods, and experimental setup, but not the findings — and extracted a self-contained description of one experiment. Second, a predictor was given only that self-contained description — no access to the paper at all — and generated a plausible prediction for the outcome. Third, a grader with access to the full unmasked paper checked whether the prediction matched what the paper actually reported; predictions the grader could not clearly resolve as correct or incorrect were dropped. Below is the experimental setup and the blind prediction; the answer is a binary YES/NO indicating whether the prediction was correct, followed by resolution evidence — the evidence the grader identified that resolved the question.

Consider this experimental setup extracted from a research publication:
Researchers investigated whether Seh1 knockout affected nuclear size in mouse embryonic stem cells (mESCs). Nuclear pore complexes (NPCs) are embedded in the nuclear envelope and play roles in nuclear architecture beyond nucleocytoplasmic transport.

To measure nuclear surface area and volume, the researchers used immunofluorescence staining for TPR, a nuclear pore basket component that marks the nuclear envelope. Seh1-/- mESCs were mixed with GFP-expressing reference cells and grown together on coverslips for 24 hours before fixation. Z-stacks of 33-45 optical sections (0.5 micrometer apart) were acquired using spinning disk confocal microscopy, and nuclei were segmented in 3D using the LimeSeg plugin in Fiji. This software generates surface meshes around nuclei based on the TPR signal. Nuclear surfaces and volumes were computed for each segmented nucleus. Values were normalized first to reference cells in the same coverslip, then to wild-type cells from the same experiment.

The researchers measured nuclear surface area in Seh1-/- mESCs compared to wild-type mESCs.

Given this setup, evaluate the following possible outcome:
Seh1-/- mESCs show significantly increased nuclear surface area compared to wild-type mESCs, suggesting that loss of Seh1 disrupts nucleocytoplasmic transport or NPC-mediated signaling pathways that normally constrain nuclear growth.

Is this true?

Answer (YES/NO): NO